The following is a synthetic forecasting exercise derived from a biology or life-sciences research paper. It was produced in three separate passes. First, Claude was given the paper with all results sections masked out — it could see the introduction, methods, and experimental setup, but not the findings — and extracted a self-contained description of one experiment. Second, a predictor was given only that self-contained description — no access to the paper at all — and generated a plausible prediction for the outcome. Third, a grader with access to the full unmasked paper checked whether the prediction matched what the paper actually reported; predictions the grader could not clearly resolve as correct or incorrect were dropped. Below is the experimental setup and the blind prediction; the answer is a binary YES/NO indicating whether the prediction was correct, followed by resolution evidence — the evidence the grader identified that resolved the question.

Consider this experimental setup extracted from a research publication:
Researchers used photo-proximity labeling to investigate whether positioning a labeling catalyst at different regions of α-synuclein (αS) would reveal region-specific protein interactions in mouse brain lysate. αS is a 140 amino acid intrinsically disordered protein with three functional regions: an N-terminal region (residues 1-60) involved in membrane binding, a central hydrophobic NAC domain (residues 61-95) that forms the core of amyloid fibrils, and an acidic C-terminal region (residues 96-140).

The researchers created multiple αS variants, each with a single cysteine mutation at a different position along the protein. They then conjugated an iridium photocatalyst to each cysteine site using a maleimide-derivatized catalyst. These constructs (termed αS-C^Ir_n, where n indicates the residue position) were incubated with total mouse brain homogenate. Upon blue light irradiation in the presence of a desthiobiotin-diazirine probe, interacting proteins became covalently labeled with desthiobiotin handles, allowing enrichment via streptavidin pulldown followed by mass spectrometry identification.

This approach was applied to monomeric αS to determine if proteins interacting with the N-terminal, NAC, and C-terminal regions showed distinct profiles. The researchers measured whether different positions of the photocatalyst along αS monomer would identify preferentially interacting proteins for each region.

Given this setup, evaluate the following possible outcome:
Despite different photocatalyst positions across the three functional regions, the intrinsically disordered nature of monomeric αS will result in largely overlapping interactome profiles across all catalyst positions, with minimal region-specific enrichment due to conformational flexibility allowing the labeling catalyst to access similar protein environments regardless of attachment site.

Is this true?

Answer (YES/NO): NO